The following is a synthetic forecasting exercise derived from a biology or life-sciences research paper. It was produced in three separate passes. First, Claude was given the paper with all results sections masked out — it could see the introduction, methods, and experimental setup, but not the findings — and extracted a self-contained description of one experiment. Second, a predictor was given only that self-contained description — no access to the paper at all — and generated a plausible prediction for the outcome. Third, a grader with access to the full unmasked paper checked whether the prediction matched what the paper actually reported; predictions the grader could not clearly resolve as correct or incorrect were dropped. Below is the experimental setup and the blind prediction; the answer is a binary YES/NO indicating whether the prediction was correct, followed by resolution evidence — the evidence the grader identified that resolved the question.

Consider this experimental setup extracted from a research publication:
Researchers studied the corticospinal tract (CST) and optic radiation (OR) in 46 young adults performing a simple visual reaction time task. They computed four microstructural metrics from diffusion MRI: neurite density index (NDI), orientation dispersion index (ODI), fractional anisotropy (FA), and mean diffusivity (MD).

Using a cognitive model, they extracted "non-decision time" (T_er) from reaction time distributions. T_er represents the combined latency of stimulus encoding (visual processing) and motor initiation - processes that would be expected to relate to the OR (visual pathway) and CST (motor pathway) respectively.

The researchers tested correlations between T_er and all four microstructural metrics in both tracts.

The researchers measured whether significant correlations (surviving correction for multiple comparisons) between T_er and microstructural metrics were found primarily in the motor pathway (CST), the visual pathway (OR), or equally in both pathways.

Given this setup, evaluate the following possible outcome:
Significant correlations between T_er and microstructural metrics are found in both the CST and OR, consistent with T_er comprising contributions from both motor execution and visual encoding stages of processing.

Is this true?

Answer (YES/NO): NO